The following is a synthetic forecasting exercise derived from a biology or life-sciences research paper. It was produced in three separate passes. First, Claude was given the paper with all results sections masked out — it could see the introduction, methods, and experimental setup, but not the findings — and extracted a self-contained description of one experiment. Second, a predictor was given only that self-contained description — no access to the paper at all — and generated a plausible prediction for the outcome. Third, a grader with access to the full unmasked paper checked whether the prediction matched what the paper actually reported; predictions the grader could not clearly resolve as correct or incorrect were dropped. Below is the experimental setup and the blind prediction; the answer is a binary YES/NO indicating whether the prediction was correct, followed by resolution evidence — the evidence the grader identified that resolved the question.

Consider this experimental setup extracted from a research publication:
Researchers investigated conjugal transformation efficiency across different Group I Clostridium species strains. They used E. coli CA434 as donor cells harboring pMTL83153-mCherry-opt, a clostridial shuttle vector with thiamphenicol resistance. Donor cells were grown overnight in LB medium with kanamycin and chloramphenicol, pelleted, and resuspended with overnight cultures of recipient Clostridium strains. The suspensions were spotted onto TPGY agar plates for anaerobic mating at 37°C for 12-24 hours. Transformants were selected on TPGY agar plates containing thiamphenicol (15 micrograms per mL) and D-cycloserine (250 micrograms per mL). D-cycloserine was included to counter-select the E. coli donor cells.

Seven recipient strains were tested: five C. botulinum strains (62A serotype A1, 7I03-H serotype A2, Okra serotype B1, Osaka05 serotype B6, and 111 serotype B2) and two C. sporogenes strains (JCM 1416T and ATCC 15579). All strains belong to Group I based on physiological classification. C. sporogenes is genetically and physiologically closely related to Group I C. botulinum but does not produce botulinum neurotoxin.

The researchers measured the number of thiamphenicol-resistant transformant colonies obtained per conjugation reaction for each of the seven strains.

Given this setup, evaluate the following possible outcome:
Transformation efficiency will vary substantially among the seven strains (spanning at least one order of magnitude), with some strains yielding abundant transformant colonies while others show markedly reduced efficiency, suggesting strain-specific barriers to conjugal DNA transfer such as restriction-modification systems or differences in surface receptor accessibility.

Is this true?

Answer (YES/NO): YES